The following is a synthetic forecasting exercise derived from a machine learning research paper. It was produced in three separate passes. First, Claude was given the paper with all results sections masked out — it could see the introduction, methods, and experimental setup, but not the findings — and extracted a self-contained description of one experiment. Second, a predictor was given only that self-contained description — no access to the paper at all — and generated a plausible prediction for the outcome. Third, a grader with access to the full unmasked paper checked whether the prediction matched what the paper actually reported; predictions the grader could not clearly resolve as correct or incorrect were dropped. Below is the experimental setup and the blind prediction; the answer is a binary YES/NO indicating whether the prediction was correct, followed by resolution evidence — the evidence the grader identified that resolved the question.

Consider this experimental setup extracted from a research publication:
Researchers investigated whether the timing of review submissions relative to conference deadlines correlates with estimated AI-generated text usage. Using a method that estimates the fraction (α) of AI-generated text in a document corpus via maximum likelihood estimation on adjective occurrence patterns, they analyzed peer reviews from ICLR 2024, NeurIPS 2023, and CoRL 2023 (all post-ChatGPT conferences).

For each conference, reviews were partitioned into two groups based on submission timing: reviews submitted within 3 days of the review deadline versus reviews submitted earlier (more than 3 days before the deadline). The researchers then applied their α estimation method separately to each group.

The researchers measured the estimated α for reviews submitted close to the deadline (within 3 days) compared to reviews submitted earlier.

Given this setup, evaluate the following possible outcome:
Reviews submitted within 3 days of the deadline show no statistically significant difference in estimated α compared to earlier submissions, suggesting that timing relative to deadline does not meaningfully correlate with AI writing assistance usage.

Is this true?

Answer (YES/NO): NO